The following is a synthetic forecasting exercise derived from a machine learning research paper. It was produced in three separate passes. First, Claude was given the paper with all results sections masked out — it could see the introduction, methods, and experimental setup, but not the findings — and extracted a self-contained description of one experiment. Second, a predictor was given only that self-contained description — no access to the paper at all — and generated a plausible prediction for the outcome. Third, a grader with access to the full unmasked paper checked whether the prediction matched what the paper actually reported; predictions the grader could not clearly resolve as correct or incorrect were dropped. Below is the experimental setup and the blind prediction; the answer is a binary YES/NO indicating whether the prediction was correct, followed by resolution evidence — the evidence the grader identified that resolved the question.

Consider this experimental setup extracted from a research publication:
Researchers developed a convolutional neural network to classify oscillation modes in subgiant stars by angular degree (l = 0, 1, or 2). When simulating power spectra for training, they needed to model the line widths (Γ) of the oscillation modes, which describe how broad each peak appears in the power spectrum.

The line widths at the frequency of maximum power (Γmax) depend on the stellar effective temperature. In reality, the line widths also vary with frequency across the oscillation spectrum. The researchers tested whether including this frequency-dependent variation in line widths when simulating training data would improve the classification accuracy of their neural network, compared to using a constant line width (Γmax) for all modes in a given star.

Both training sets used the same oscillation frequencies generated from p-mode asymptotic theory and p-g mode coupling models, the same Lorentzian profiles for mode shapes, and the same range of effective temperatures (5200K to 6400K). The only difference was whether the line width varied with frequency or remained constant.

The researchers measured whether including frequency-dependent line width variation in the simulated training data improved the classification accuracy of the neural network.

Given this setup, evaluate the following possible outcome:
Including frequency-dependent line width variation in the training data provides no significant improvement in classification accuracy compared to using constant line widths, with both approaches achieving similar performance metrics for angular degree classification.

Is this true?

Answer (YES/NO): YES